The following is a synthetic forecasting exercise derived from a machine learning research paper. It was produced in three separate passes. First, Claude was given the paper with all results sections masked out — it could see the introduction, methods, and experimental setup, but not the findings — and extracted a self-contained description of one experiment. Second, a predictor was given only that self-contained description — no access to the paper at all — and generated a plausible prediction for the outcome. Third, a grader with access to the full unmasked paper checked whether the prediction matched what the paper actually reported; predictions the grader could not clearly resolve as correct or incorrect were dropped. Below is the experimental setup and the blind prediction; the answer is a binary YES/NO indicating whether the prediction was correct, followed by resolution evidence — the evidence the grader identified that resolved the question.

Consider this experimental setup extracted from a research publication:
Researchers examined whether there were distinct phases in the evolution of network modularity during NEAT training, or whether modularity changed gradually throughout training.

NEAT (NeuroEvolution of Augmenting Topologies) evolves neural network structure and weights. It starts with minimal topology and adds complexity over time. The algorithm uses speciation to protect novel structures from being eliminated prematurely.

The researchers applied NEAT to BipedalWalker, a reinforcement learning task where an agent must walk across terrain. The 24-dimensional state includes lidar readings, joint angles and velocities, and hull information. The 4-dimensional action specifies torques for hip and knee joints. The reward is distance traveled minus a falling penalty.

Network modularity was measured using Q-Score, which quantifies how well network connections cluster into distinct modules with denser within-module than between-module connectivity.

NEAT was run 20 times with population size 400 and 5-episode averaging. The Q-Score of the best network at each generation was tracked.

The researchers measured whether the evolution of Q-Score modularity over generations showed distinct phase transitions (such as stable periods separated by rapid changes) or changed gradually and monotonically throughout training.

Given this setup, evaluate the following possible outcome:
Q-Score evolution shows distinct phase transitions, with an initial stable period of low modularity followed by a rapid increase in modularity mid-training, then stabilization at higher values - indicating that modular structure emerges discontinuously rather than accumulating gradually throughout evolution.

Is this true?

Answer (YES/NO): NO